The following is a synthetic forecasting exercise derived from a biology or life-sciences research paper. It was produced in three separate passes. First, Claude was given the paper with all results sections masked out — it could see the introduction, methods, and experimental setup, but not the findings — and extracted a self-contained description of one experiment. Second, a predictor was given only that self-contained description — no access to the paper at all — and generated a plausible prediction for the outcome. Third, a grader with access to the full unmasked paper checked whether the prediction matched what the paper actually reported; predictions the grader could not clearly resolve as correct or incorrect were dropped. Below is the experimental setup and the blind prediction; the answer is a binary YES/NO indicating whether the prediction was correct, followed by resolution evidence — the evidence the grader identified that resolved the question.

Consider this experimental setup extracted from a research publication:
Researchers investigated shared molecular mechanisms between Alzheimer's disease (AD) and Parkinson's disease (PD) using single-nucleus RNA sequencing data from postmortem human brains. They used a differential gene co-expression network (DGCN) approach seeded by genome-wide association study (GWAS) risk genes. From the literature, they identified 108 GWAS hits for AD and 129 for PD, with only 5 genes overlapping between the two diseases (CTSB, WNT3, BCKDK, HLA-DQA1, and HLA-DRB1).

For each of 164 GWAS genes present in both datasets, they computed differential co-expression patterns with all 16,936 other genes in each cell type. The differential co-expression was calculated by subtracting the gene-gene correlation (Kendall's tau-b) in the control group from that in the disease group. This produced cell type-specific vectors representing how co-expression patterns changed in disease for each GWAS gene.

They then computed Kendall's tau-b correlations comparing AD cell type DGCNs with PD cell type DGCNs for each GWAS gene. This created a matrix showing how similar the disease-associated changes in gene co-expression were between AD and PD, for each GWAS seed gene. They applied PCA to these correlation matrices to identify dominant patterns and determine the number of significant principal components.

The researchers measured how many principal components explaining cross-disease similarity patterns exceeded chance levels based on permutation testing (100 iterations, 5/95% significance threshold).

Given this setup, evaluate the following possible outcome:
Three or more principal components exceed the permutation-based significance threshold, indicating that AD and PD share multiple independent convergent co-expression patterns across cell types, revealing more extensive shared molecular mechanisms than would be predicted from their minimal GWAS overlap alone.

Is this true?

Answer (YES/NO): YES